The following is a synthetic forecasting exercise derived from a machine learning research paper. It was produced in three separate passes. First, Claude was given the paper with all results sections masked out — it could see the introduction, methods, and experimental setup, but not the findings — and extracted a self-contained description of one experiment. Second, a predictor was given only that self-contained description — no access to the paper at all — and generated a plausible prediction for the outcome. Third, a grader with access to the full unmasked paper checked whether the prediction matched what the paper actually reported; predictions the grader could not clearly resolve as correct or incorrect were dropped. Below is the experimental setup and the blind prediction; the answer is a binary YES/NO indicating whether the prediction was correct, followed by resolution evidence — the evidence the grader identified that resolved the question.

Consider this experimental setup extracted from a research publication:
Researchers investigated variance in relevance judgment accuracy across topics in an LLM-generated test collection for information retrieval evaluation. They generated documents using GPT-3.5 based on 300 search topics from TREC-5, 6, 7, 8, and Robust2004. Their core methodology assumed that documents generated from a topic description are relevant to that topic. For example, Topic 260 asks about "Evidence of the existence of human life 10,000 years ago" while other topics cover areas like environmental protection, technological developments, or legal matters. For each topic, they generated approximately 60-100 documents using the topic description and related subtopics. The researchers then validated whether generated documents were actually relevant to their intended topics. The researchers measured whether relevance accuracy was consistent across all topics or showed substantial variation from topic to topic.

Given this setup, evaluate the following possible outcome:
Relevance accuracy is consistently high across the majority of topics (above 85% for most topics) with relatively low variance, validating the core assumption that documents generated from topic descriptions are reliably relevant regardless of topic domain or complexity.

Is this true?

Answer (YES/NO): NO